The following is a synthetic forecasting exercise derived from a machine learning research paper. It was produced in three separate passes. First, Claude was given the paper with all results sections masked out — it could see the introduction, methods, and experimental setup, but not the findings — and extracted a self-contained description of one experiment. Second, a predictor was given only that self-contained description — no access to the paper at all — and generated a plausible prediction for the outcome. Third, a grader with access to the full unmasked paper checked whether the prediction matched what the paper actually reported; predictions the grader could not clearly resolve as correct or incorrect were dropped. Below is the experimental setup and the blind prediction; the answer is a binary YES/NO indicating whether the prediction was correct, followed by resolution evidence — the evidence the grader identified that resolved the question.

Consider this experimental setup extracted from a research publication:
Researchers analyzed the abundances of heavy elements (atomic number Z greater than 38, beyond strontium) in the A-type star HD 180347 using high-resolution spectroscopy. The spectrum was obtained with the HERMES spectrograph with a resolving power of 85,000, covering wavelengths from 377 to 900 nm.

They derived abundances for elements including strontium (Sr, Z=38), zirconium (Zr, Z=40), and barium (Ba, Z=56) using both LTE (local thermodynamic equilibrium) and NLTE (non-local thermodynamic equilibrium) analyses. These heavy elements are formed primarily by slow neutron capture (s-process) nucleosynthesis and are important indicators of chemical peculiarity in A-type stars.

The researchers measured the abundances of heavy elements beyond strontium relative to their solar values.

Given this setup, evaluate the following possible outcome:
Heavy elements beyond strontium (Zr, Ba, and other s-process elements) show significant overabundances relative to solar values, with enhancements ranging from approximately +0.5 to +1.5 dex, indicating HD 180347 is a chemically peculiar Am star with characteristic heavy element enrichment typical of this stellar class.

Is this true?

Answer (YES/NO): YES